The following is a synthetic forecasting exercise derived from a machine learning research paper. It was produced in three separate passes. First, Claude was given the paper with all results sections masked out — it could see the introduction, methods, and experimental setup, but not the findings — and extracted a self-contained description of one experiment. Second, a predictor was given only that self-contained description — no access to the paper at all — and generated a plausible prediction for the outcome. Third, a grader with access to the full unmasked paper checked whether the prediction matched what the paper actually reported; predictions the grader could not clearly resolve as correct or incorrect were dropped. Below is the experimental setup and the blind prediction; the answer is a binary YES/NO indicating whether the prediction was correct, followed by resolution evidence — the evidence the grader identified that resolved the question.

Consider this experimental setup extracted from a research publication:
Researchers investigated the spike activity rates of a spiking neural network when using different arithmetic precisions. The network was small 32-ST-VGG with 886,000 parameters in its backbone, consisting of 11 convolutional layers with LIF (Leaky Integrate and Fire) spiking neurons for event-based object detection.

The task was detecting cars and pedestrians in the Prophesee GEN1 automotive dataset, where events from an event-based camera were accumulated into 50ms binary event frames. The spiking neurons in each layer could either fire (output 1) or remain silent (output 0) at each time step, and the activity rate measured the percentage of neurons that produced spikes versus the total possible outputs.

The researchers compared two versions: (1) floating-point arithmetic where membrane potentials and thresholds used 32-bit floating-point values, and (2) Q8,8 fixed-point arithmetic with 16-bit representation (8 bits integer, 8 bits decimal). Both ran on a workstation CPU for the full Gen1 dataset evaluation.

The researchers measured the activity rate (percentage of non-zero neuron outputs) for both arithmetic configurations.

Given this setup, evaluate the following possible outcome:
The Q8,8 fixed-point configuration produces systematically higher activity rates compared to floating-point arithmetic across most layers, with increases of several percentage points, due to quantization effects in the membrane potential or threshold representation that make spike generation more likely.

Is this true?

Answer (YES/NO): NO